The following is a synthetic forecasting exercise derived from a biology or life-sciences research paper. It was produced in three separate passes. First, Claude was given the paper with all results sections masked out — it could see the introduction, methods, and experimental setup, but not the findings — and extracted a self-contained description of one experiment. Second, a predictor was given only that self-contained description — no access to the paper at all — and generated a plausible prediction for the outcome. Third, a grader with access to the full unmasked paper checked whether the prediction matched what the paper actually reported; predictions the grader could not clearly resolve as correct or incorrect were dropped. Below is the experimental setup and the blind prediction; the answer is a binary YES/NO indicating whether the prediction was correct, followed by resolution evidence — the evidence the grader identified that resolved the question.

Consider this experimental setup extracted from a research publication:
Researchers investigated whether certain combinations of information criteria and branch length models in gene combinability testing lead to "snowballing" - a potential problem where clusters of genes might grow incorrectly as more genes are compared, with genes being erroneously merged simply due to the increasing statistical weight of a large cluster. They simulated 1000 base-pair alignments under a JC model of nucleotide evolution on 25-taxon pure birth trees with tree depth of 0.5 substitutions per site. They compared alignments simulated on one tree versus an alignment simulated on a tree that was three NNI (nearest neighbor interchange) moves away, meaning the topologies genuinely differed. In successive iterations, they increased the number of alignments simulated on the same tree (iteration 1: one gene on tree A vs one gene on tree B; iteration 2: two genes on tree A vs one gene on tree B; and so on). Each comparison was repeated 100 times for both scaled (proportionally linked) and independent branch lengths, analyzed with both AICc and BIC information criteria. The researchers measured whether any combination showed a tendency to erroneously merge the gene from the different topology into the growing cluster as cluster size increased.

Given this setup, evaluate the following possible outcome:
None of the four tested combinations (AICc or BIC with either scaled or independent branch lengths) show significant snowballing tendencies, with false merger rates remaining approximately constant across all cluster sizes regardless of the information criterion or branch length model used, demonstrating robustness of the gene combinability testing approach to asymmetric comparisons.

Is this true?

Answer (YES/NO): YES